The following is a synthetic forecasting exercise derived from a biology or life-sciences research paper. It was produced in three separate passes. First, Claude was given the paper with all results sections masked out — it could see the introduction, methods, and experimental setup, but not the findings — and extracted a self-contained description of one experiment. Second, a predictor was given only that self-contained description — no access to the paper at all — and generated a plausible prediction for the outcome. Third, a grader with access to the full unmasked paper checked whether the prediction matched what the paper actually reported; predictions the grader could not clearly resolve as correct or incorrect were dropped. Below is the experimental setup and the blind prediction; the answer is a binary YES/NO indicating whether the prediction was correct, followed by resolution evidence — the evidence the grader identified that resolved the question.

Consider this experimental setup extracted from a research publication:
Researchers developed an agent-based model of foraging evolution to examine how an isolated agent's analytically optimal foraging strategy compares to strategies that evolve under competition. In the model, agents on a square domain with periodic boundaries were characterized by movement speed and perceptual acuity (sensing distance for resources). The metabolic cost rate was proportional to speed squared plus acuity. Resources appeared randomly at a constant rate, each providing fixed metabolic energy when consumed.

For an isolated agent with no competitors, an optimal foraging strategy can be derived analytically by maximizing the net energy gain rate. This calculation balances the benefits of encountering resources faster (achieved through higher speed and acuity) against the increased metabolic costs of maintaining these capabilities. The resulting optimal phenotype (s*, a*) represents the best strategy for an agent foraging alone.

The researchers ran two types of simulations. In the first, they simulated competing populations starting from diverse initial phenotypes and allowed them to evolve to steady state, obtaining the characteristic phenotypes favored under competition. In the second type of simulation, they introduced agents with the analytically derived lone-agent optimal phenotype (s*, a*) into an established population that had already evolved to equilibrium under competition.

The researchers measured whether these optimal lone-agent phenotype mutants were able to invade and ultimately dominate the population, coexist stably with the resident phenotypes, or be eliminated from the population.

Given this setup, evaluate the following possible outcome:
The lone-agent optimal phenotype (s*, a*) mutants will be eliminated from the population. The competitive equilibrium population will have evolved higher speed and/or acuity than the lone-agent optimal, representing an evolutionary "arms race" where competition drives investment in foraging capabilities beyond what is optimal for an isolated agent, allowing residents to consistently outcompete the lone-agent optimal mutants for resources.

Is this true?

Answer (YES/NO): NO